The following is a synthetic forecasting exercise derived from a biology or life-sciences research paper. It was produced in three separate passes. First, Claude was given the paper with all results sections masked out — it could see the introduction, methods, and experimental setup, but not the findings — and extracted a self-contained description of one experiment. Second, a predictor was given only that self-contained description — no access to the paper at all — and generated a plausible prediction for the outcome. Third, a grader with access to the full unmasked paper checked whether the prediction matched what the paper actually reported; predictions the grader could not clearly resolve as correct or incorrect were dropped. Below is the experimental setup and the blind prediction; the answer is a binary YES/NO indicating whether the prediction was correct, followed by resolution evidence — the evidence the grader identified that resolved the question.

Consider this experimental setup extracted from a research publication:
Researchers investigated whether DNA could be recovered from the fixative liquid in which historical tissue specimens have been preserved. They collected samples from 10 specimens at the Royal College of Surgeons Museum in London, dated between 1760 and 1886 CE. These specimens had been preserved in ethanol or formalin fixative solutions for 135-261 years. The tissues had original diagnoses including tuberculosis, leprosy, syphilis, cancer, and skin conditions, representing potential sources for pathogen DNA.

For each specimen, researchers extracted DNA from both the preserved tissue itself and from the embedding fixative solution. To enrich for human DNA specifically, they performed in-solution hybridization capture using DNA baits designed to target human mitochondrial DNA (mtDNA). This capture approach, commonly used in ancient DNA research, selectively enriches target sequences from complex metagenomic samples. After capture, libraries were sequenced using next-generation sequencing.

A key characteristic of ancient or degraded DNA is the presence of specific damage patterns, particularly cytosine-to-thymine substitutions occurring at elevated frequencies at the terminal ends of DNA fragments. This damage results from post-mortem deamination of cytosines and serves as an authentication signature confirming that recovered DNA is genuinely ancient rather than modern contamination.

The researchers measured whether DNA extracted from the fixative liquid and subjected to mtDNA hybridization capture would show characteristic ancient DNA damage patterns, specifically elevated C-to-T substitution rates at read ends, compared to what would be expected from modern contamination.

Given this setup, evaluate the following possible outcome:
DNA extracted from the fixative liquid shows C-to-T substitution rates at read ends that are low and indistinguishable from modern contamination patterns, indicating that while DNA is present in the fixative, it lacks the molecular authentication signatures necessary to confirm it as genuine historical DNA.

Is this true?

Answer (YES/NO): NO